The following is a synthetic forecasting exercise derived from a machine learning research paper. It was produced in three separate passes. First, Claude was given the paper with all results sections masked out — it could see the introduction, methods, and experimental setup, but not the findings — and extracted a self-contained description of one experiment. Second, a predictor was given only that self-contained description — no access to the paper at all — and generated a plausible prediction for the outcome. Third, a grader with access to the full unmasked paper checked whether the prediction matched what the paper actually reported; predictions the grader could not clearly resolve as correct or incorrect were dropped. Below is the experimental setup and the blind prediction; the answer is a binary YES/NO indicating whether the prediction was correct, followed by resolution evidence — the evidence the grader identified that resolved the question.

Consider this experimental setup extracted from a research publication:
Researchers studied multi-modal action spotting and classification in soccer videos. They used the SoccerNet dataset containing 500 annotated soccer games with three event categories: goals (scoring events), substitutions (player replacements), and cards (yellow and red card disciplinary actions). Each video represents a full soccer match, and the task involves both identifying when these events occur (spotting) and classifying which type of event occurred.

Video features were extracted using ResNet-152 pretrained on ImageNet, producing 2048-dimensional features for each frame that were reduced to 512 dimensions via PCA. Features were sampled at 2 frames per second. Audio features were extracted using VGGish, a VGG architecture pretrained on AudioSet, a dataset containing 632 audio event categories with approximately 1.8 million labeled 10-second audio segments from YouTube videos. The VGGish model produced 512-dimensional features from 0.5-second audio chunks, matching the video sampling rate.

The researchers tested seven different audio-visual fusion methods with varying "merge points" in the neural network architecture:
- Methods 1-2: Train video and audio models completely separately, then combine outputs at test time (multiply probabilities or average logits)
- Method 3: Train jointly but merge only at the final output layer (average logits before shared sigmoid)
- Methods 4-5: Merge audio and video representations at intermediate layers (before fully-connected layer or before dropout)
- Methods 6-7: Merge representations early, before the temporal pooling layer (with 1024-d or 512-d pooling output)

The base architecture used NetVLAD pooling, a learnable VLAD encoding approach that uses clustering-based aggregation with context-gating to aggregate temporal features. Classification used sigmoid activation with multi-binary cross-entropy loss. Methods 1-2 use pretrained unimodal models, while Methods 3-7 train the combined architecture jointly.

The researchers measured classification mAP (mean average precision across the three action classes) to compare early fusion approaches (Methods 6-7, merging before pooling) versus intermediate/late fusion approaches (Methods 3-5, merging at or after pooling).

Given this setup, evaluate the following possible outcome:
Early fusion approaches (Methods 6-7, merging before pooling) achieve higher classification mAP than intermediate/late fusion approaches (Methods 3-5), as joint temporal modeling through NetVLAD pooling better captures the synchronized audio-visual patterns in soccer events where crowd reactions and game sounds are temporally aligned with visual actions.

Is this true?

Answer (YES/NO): NO